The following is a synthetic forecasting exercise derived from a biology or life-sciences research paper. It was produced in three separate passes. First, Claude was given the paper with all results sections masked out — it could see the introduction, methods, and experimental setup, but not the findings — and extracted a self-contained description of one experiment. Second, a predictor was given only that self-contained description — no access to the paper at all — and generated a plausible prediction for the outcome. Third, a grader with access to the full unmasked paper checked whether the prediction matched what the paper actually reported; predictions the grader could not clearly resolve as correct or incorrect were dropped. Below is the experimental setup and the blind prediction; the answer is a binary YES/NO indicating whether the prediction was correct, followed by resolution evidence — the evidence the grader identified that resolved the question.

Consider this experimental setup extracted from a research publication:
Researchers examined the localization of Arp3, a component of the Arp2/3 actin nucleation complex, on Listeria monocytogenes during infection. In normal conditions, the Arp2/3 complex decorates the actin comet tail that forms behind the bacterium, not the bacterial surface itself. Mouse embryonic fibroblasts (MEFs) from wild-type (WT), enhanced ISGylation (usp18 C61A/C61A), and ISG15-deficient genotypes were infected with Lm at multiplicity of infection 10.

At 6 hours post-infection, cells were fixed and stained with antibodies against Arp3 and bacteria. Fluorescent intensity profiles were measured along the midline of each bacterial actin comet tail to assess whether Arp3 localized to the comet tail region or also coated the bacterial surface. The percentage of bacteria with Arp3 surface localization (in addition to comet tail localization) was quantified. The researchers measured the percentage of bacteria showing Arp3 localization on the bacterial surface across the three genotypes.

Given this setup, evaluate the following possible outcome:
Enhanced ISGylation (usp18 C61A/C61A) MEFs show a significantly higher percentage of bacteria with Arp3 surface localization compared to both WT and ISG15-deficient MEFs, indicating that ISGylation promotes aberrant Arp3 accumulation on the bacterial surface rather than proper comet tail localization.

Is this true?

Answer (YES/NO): YES